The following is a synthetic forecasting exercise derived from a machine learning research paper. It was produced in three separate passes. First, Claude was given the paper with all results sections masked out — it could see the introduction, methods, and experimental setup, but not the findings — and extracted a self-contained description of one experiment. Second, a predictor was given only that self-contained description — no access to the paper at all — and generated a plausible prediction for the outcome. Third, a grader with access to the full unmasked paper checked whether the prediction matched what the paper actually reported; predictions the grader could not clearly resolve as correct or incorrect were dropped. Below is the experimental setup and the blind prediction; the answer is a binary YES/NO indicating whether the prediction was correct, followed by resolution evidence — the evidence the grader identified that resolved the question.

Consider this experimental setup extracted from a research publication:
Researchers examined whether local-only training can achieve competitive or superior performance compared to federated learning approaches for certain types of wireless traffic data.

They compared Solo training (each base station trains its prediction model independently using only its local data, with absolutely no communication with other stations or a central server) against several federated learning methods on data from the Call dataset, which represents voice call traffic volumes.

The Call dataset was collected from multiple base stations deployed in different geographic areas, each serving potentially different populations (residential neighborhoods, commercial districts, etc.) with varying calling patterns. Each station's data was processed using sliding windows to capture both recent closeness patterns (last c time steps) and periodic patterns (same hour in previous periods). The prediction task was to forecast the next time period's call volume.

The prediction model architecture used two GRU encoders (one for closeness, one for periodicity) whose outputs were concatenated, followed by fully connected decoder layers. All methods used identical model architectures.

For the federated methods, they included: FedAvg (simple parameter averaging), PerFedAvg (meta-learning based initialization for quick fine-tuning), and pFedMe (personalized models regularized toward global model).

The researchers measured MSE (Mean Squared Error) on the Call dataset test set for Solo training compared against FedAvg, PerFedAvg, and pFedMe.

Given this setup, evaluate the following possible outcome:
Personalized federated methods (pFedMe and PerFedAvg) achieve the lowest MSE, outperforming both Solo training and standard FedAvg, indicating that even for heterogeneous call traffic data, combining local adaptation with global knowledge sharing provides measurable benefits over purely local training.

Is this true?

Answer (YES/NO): NO